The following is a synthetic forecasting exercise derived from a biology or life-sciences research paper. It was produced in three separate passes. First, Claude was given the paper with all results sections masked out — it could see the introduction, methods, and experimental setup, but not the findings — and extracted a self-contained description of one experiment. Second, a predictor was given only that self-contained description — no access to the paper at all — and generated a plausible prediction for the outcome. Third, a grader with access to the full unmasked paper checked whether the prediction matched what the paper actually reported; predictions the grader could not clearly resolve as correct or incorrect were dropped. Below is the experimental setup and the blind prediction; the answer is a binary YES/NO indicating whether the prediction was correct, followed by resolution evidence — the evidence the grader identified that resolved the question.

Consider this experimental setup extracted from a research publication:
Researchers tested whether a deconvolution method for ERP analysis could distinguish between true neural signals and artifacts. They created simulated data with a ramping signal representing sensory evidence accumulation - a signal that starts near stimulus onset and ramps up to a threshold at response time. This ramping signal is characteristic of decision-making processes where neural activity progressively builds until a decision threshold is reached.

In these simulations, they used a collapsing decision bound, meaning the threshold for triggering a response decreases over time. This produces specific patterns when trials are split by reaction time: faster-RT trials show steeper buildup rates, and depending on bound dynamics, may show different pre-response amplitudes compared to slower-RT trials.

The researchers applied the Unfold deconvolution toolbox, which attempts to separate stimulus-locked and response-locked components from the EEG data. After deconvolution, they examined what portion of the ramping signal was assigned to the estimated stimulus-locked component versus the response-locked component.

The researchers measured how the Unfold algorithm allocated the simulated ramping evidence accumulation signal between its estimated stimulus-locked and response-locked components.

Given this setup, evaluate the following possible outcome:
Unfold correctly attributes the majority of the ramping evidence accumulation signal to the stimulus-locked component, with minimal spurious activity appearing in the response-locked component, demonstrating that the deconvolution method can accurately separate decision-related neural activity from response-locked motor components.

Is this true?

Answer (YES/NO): NO